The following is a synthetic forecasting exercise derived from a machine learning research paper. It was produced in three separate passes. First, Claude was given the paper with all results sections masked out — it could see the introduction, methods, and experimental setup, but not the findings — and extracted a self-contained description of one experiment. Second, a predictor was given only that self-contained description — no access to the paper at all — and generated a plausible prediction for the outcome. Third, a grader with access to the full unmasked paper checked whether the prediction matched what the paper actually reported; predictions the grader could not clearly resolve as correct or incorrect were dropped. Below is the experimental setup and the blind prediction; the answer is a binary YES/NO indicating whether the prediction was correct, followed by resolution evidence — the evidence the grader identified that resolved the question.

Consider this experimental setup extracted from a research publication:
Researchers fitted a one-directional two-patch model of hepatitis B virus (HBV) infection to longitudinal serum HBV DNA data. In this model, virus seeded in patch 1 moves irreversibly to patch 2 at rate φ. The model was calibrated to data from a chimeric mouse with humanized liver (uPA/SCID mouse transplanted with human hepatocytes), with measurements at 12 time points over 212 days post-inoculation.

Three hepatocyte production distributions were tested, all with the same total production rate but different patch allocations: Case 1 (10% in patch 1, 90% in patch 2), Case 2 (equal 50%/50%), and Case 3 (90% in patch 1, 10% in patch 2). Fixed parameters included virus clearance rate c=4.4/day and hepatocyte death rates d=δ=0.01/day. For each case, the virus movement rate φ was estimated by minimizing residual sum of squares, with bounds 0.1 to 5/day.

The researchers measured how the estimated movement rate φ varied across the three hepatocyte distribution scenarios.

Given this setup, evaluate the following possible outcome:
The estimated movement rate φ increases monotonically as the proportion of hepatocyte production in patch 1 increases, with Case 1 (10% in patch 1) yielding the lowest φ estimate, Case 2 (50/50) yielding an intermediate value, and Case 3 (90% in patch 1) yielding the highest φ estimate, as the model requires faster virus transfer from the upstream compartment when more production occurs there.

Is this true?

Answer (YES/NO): YES